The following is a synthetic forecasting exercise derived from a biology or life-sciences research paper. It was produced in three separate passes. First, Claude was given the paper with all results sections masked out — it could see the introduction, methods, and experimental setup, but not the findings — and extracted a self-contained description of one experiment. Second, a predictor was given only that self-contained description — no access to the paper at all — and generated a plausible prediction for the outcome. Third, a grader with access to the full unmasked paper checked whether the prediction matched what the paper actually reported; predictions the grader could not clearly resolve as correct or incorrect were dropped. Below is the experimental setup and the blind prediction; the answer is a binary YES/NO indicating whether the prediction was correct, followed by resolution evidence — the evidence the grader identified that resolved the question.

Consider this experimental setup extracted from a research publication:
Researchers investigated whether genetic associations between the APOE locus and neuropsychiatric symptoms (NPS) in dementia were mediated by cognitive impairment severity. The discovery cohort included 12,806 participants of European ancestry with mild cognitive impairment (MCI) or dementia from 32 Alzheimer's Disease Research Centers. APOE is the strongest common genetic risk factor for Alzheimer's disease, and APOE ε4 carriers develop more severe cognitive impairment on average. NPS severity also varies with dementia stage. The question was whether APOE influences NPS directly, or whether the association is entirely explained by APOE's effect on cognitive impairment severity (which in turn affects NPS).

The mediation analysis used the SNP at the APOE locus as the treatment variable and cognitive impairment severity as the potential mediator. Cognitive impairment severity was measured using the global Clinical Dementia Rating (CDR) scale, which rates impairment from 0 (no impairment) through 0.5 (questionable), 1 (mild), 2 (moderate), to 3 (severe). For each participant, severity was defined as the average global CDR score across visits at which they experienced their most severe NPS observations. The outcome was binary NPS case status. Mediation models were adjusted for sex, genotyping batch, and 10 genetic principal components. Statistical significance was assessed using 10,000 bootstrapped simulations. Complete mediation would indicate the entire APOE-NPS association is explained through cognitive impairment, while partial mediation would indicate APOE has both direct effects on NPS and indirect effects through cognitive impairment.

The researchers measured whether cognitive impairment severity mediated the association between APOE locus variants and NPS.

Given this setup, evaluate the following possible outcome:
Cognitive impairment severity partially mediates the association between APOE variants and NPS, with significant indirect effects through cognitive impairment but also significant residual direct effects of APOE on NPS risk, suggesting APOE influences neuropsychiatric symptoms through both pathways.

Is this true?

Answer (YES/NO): NO